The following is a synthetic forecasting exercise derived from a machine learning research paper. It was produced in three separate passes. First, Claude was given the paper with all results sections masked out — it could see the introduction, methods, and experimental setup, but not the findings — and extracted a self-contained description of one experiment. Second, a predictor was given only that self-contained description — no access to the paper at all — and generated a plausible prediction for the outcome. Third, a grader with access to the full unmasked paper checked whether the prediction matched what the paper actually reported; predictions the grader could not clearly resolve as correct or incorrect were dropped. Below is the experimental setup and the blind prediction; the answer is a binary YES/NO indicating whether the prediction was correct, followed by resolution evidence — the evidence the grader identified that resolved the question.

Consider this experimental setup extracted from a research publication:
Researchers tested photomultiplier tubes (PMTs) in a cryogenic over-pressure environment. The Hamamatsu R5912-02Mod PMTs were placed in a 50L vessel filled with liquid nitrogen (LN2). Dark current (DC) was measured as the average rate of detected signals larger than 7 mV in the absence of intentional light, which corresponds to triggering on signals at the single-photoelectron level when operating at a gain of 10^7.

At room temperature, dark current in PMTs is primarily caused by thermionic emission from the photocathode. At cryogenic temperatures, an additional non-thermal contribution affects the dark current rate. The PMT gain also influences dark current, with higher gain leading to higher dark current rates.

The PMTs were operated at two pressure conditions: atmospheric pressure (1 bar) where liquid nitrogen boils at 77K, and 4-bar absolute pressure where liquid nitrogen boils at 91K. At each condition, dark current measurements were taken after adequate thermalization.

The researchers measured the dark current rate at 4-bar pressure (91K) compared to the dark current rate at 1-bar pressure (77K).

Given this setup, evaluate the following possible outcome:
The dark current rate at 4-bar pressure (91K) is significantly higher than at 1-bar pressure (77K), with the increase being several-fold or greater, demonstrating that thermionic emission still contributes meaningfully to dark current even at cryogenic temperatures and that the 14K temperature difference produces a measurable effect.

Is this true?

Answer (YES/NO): NO